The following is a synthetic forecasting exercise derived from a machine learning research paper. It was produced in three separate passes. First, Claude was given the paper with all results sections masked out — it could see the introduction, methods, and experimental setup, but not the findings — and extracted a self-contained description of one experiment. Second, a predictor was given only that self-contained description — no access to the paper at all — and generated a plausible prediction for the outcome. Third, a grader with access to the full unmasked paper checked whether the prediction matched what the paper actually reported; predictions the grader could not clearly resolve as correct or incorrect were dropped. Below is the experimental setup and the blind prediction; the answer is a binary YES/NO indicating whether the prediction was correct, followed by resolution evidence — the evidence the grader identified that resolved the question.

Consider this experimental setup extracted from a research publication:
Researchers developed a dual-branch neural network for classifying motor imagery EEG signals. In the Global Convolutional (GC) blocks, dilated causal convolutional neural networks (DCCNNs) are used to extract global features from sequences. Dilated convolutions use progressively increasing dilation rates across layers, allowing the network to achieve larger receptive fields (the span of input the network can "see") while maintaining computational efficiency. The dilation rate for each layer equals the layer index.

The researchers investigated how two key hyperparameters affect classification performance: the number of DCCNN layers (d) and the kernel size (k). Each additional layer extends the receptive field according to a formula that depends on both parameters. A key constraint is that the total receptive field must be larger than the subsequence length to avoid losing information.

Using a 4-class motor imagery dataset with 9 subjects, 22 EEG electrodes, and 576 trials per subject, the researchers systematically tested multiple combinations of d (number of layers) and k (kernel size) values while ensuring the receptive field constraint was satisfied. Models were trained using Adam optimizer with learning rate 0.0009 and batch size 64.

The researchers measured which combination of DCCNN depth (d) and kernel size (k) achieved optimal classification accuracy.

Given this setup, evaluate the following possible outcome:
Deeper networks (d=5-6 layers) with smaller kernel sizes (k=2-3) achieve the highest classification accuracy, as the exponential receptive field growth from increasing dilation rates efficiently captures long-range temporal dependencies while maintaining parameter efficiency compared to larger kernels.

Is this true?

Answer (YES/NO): NO